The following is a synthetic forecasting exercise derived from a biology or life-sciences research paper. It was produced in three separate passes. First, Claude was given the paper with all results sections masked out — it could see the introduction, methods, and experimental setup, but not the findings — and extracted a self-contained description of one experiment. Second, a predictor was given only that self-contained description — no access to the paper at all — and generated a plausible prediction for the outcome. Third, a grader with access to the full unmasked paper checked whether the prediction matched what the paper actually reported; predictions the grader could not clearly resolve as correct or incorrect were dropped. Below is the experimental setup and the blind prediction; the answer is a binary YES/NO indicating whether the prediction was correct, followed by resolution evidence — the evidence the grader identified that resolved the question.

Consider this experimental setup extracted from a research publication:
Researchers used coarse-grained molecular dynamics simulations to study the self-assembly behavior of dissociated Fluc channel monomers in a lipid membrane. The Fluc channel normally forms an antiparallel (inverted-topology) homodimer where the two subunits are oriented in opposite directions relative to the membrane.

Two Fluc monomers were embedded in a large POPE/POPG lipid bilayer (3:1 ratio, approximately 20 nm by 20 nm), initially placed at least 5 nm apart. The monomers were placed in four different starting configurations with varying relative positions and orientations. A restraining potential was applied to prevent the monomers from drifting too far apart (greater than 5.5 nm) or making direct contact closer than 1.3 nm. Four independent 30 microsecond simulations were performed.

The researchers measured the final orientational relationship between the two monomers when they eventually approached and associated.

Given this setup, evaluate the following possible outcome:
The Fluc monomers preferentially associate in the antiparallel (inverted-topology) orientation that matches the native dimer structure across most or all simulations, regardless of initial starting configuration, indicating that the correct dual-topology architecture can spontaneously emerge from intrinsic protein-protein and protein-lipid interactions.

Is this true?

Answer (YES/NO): NO